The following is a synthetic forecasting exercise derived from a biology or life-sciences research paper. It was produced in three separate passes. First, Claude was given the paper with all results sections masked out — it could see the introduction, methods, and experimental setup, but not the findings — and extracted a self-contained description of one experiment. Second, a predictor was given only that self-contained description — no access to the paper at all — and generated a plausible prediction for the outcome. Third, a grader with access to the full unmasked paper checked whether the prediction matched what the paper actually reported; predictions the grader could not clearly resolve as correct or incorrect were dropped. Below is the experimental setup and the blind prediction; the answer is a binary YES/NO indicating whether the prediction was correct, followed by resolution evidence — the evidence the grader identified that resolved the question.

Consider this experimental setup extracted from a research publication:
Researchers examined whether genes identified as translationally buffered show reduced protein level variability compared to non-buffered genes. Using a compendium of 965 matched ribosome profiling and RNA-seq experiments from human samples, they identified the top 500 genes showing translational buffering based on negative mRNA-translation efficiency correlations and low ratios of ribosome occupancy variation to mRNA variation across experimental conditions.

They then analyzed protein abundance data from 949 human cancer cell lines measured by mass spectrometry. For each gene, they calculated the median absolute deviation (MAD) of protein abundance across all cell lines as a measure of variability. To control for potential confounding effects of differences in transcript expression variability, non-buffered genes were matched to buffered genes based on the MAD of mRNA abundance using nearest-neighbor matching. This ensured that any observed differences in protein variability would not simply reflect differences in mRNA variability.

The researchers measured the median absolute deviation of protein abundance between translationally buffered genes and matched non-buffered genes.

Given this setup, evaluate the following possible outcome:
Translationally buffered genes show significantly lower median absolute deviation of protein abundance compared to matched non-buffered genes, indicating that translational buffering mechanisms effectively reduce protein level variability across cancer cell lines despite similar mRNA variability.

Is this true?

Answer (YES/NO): YES